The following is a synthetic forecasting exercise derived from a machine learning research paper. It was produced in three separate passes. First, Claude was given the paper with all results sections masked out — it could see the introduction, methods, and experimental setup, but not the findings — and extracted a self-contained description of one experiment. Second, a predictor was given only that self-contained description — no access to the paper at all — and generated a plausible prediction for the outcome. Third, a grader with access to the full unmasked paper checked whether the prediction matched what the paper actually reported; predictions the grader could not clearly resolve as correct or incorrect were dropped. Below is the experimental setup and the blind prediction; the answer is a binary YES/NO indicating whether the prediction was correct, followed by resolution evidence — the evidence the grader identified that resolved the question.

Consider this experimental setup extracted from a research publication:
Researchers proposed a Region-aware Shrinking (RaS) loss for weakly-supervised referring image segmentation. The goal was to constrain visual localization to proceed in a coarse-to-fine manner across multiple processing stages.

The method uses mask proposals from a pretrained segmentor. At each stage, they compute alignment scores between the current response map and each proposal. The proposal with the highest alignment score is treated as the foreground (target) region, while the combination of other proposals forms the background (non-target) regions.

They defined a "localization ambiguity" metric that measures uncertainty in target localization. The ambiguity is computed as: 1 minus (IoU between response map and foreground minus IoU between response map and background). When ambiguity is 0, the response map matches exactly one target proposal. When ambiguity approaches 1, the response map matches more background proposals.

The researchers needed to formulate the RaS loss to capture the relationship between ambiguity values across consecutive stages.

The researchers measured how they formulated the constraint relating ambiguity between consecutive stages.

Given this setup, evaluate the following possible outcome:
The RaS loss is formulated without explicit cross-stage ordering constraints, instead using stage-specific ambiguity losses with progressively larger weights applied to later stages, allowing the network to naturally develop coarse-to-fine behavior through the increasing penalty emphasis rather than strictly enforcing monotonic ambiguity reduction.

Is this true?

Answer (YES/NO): NO